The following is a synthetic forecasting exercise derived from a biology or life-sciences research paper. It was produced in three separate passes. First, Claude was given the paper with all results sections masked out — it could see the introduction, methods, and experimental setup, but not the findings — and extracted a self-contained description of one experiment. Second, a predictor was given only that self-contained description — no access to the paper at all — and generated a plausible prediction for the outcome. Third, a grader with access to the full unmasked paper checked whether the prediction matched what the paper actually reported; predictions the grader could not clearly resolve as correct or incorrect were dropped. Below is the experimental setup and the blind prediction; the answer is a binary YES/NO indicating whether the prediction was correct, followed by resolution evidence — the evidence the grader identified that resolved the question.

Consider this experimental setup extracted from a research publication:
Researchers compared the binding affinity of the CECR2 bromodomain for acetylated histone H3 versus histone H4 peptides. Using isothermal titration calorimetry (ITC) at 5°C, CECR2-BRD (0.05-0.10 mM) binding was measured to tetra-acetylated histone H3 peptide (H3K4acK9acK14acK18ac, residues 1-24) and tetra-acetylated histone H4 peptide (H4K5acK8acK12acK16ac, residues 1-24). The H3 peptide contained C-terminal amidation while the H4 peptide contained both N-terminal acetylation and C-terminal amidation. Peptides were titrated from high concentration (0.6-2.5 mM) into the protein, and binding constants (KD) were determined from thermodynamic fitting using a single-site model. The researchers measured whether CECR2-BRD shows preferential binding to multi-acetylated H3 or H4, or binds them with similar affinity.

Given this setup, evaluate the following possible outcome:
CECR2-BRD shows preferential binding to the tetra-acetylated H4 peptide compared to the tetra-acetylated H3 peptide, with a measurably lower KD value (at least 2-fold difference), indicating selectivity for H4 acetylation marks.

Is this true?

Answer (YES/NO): YES